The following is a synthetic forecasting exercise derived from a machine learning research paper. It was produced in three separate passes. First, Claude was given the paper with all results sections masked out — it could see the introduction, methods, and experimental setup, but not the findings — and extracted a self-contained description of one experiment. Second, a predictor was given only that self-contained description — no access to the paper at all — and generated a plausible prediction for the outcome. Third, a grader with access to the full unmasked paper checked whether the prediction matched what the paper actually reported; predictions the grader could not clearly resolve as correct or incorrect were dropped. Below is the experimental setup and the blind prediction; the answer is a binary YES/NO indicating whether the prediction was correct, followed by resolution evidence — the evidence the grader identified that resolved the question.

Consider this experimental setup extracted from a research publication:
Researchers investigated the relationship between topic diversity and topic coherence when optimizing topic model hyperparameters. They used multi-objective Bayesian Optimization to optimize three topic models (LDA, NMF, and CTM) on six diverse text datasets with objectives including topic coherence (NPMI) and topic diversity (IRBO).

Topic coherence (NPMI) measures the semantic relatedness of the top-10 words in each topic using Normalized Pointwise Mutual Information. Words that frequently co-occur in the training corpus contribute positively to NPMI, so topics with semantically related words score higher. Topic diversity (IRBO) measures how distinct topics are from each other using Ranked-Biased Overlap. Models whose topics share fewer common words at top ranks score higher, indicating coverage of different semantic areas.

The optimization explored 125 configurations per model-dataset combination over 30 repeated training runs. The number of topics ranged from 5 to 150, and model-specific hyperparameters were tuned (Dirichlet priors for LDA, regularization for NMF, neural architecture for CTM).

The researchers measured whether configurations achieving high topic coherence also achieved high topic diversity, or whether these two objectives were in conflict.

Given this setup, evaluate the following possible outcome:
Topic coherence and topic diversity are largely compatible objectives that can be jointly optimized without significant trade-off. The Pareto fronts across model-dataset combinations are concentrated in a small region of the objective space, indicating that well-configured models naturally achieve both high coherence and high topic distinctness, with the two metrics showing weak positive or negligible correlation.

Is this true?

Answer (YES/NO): NO